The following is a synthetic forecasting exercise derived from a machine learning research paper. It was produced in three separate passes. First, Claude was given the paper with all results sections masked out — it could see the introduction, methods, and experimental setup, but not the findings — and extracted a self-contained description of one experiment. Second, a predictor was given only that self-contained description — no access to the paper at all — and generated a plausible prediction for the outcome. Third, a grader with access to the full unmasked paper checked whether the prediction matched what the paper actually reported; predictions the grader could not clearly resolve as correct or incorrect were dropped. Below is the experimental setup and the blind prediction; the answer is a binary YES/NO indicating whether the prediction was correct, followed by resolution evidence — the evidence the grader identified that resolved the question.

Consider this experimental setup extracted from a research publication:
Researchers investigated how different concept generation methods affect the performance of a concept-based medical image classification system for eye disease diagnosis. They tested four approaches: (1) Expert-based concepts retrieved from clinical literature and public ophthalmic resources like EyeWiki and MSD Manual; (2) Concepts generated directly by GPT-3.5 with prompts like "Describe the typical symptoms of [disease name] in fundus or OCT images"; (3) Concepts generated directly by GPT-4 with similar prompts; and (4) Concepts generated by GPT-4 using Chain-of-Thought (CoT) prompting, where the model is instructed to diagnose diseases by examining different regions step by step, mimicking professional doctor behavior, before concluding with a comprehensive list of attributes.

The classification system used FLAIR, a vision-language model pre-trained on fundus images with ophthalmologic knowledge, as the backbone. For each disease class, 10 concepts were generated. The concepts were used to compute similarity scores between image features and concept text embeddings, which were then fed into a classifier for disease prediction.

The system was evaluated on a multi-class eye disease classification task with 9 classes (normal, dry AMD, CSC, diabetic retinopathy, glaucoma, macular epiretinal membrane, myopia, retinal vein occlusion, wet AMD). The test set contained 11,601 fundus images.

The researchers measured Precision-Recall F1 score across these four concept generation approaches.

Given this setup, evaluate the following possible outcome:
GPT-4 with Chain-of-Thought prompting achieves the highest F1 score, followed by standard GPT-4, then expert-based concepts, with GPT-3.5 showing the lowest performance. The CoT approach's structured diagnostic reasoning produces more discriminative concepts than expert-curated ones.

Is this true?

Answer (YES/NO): NO